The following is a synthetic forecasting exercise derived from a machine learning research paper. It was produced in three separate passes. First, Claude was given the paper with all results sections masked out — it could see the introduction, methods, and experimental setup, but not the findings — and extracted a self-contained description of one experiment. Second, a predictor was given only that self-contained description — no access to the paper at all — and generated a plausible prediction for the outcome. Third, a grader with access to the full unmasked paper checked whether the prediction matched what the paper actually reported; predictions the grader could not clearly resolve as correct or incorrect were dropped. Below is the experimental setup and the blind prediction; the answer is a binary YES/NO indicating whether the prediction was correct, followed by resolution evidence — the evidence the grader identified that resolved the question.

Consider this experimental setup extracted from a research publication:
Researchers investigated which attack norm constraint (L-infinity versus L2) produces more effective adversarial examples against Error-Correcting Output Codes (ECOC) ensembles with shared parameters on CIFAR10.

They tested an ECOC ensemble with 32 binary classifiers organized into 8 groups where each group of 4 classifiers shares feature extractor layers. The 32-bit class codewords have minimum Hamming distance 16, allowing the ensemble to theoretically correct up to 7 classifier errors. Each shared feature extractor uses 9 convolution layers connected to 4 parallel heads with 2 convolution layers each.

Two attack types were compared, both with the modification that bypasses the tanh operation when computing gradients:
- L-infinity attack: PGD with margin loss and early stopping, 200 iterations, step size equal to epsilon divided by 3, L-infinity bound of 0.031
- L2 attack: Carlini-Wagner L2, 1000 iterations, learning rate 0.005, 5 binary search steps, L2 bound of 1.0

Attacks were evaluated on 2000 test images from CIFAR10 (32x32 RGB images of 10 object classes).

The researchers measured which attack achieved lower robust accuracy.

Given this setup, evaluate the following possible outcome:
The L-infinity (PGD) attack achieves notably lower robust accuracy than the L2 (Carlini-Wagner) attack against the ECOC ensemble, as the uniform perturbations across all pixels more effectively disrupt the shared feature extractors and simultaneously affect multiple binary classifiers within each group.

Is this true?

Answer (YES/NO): YES